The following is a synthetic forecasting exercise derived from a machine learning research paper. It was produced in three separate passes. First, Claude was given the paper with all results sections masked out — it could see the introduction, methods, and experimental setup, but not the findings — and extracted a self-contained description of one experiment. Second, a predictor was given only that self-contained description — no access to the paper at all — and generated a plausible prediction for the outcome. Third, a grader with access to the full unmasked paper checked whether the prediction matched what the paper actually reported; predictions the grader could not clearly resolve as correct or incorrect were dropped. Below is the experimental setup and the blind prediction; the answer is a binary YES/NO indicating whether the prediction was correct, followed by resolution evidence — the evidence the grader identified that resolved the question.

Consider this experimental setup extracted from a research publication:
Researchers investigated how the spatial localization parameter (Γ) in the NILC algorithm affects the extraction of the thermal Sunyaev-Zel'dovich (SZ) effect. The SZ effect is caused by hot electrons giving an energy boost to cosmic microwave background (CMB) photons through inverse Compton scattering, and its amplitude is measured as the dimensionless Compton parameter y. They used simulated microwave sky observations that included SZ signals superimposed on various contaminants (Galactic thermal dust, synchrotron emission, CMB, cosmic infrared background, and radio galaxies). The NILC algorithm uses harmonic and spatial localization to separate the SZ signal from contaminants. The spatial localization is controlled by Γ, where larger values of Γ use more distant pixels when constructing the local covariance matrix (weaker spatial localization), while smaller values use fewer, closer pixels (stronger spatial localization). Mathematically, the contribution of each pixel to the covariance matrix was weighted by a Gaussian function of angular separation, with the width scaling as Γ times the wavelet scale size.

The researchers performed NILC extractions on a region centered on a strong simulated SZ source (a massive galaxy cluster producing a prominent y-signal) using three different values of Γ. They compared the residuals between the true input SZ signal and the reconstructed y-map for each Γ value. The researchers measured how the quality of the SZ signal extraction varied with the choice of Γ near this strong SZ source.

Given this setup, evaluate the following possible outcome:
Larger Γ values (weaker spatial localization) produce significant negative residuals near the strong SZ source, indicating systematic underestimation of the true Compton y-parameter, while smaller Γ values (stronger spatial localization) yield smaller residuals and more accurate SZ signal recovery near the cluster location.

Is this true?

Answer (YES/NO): NO